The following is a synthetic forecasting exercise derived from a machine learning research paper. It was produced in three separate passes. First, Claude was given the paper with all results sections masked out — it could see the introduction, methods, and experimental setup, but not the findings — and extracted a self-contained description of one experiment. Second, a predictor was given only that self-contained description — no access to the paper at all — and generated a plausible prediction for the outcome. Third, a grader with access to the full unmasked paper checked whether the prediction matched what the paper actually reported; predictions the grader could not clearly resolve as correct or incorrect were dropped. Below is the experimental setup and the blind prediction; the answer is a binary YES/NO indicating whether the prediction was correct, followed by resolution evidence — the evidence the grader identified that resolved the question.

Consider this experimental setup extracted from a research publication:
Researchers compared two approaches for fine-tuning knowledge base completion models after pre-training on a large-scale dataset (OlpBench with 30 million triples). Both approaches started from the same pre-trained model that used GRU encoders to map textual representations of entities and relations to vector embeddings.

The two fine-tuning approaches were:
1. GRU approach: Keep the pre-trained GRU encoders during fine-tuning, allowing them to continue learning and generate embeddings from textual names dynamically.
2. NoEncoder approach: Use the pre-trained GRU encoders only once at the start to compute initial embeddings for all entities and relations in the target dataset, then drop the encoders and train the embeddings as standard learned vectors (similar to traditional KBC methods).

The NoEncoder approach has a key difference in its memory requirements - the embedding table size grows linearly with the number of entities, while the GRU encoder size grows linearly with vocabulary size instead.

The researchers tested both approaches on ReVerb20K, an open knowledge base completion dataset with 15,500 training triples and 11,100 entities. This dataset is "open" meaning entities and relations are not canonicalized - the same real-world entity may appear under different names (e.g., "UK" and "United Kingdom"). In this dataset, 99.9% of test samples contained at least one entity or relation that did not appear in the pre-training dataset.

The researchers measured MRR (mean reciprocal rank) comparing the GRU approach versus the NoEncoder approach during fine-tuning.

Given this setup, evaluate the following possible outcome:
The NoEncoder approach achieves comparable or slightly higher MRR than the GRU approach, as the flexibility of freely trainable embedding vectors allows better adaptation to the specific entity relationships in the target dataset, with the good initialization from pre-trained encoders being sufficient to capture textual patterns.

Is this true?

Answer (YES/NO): NO